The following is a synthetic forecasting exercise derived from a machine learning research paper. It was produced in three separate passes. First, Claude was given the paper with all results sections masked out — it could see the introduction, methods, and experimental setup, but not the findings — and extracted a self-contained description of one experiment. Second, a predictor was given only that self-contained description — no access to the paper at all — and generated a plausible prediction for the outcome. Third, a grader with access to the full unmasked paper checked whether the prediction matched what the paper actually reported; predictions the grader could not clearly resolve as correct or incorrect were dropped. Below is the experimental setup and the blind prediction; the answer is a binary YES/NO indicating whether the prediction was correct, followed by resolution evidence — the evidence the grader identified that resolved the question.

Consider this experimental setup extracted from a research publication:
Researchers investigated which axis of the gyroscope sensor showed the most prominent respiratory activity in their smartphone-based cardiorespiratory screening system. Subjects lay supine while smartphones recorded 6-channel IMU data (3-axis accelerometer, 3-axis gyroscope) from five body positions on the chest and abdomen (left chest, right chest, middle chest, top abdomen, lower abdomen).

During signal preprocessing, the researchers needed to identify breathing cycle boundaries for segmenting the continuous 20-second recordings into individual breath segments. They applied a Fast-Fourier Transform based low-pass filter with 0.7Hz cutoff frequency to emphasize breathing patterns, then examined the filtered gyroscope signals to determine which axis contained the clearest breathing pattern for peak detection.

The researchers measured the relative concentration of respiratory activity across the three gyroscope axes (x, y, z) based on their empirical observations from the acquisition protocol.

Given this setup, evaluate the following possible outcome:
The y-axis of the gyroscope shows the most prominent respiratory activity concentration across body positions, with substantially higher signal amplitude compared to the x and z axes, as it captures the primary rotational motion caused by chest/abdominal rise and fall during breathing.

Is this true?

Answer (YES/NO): NO